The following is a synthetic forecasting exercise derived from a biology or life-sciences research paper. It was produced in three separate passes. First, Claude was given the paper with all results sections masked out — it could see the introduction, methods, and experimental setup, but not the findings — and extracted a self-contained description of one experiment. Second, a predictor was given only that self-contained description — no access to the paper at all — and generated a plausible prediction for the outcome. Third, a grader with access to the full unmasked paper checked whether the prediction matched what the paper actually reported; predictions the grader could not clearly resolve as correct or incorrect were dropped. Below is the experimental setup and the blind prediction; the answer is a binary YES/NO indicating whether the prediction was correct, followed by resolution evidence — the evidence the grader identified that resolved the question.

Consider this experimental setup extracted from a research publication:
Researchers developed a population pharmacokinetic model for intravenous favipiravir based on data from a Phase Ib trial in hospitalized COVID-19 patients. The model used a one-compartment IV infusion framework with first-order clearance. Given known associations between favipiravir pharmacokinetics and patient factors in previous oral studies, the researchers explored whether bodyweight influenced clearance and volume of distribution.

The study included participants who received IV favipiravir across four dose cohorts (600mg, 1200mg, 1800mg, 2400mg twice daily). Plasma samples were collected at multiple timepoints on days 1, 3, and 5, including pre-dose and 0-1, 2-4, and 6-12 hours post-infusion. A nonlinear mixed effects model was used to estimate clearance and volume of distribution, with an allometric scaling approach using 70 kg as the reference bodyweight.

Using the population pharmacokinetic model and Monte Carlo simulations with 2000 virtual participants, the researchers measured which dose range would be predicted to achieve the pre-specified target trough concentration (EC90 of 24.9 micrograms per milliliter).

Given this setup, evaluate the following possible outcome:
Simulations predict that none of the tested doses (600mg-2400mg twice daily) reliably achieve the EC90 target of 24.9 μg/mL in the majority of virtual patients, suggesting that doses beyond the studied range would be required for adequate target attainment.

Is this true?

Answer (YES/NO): NO